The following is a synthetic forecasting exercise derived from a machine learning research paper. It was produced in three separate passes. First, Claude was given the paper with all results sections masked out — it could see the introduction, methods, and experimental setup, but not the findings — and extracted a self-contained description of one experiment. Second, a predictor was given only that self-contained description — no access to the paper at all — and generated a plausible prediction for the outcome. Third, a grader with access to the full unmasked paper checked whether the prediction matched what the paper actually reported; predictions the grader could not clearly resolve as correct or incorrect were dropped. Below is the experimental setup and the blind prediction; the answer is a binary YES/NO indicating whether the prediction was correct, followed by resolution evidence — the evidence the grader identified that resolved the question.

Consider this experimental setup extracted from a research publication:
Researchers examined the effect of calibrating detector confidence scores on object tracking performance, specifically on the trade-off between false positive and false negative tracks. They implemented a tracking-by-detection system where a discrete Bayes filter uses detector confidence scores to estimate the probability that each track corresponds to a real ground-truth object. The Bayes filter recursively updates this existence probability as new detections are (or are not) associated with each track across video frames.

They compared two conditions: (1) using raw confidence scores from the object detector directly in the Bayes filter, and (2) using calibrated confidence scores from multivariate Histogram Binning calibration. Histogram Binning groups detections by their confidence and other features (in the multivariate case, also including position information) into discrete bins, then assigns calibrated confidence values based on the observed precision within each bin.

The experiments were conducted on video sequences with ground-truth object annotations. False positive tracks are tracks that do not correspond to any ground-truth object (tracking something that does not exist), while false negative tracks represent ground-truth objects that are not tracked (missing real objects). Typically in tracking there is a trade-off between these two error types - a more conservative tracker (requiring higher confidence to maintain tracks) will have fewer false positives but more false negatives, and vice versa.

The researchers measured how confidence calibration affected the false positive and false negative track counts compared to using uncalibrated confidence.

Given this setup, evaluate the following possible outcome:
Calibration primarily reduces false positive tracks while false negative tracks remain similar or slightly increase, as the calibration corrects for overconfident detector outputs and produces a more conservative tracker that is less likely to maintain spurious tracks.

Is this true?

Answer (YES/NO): YES